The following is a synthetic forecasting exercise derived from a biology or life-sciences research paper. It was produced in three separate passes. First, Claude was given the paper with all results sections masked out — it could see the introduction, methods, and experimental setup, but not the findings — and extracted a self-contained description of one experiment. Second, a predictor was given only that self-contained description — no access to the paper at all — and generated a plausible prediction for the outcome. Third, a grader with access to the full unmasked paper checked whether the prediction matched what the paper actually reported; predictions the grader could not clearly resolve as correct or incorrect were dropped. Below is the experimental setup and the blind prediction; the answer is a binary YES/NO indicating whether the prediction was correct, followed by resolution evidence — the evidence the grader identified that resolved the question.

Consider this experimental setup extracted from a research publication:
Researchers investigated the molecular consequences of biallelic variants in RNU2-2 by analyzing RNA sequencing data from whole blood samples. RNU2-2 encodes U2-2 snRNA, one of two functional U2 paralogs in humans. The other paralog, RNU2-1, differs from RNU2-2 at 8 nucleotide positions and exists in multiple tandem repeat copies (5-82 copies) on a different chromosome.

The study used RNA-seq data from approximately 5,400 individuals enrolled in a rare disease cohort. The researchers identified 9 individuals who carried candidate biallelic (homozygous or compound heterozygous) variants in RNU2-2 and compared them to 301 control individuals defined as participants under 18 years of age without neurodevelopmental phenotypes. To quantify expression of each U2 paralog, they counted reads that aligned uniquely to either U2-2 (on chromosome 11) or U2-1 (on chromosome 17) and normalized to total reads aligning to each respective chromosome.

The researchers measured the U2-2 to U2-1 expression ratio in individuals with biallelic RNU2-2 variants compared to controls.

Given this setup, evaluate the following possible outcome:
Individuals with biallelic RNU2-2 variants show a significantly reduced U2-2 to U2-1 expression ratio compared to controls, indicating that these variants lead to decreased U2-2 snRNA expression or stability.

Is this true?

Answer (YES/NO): YES